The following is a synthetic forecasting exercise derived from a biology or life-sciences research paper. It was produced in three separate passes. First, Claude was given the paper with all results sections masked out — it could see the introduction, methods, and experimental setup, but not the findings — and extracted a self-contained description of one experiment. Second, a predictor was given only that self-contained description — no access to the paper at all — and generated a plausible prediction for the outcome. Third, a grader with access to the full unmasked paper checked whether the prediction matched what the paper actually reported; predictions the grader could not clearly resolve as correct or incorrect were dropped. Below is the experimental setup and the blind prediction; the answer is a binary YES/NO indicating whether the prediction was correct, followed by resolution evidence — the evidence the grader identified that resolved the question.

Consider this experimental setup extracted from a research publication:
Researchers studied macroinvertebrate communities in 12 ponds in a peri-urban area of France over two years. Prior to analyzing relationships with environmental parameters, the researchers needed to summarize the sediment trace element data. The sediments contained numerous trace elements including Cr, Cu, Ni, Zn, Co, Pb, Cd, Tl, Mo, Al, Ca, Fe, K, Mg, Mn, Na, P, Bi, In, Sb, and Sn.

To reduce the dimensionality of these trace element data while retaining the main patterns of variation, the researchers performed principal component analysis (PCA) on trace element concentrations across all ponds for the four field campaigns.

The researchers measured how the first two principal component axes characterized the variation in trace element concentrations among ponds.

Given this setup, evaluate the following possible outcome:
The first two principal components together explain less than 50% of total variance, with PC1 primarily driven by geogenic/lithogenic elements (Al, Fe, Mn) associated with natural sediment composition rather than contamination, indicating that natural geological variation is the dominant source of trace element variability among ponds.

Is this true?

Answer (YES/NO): NO